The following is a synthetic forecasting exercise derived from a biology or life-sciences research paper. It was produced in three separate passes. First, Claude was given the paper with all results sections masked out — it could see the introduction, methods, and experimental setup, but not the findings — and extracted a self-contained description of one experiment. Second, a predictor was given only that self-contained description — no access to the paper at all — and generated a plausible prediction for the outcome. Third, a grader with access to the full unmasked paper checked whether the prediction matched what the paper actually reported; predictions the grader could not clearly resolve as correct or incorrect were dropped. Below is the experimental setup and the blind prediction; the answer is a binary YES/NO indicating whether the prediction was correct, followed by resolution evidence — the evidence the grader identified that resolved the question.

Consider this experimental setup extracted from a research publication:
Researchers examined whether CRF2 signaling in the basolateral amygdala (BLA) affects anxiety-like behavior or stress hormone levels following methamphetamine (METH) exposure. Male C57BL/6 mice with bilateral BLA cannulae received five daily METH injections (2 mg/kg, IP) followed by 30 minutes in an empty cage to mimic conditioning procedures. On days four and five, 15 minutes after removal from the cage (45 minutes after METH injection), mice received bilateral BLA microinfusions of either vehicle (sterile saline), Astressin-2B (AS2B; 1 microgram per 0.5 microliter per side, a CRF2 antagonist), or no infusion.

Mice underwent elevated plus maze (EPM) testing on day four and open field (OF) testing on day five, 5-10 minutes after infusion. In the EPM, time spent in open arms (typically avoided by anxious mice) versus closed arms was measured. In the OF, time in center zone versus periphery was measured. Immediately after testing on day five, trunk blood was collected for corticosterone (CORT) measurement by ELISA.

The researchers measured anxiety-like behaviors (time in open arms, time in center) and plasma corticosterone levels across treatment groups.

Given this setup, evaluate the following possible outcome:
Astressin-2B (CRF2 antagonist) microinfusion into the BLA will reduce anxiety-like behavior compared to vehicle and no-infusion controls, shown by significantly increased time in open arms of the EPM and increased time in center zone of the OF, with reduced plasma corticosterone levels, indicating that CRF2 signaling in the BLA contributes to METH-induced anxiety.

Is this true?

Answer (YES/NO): NO